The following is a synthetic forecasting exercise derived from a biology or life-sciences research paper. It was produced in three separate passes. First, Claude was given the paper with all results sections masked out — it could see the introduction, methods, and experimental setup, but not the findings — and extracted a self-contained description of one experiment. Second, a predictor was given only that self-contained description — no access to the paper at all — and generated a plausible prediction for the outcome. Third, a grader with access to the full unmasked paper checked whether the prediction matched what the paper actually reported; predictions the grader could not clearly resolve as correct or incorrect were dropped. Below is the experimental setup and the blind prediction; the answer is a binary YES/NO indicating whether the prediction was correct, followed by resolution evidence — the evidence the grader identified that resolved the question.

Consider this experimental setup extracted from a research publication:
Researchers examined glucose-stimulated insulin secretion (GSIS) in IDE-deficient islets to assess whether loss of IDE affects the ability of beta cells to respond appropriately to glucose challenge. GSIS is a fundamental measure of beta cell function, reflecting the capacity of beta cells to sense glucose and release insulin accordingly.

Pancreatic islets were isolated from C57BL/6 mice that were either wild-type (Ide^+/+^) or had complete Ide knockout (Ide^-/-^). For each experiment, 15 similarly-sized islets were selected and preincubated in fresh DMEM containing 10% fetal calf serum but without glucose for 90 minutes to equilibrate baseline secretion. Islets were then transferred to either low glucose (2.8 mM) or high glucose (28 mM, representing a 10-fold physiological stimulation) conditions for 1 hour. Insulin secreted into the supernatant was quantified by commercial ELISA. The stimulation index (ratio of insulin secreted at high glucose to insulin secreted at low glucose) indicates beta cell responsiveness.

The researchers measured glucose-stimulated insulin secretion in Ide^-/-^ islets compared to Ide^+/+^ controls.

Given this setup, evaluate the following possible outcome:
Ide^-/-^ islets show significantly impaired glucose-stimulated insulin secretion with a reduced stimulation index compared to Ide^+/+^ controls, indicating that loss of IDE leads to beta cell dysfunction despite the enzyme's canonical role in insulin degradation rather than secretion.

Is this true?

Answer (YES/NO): NO